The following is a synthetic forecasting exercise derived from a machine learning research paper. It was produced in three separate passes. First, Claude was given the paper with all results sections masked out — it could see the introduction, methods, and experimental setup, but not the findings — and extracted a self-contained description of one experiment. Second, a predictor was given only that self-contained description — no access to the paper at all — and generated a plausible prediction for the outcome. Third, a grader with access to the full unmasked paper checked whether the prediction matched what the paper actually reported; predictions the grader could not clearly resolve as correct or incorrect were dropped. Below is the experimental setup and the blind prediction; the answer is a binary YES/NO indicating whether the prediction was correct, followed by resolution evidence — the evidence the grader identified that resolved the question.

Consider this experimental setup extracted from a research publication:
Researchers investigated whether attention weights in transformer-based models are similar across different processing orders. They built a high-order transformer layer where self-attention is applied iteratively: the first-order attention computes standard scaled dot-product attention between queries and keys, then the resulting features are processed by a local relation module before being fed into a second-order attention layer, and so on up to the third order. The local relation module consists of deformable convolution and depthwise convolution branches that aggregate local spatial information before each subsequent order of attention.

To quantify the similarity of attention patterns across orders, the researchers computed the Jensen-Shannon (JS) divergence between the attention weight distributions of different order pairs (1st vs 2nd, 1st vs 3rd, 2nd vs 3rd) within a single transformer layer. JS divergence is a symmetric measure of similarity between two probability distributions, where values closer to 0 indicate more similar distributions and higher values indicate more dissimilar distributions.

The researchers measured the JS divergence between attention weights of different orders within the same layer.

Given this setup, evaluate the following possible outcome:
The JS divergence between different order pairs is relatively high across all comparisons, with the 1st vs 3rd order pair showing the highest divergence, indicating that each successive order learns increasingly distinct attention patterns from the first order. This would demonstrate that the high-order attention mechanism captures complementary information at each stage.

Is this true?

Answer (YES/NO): NO